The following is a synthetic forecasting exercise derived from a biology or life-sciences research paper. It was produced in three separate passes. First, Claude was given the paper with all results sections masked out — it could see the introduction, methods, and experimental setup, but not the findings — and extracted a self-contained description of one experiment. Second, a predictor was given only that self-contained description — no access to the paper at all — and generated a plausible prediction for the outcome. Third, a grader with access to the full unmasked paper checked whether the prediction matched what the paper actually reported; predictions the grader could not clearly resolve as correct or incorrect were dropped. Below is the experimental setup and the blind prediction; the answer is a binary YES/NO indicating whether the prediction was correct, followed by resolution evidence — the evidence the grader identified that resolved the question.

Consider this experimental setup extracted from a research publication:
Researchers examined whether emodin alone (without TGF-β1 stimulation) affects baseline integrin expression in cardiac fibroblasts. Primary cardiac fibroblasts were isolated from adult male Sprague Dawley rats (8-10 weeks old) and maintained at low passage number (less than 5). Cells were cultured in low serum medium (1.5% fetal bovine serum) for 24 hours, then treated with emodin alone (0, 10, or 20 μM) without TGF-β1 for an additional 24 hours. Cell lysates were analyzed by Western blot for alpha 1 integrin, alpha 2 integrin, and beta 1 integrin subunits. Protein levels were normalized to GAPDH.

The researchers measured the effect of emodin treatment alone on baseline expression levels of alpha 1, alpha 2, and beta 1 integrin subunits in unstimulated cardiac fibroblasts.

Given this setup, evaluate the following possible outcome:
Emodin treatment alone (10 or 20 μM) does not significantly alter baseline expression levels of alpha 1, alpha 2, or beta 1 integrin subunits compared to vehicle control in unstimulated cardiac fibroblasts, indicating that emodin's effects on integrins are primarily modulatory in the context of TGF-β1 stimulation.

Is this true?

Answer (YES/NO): NO